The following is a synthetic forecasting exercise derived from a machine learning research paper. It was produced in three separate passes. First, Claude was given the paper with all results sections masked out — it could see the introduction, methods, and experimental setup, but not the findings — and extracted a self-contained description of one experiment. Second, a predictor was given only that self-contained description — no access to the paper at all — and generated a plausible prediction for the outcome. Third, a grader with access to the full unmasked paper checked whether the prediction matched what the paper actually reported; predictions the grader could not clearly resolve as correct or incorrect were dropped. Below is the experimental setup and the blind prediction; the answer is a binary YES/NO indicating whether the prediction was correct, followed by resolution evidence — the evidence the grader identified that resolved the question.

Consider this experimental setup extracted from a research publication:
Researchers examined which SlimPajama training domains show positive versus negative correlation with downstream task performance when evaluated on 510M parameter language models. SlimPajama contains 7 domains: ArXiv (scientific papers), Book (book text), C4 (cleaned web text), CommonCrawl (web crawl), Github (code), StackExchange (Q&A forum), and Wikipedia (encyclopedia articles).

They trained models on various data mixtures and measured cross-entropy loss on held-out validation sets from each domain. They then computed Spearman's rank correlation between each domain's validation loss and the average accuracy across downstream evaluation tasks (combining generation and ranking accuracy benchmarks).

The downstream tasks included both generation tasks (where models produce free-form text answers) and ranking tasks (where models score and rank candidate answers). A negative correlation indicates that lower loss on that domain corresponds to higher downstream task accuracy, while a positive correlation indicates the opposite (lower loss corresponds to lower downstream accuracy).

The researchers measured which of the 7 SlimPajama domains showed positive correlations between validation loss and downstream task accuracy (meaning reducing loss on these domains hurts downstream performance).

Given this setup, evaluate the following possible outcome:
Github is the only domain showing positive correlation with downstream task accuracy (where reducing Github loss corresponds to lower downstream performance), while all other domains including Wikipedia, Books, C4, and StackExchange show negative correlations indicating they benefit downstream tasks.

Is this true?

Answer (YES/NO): NO